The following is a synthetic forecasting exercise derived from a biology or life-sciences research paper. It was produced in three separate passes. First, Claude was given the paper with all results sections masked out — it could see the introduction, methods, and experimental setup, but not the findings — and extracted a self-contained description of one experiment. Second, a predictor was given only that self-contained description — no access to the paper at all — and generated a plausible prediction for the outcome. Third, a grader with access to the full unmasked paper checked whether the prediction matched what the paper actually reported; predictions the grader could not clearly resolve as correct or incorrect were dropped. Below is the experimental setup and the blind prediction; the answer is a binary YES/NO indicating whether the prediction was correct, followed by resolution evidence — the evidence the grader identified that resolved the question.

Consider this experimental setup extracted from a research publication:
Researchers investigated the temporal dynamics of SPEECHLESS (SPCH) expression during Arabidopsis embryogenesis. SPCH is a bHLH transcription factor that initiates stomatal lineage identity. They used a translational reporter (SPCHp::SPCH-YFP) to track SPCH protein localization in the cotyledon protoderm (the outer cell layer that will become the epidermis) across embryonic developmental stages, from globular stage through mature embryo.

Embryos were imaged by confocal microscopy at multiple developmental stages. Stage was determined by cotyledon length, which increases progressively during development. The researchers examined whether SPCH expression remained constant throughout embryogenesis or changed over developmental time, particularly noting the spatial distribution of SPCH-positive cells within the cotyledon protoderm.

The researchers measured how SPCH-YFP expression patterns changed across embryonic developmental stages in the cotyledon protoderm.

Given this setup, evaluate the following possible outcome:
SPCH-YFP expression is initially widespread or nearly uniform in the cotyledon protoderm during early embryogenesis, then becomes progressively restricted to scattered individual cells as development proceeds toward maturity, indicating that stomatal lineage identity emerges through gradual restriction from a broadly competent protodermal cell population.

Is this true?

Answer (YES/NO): YES